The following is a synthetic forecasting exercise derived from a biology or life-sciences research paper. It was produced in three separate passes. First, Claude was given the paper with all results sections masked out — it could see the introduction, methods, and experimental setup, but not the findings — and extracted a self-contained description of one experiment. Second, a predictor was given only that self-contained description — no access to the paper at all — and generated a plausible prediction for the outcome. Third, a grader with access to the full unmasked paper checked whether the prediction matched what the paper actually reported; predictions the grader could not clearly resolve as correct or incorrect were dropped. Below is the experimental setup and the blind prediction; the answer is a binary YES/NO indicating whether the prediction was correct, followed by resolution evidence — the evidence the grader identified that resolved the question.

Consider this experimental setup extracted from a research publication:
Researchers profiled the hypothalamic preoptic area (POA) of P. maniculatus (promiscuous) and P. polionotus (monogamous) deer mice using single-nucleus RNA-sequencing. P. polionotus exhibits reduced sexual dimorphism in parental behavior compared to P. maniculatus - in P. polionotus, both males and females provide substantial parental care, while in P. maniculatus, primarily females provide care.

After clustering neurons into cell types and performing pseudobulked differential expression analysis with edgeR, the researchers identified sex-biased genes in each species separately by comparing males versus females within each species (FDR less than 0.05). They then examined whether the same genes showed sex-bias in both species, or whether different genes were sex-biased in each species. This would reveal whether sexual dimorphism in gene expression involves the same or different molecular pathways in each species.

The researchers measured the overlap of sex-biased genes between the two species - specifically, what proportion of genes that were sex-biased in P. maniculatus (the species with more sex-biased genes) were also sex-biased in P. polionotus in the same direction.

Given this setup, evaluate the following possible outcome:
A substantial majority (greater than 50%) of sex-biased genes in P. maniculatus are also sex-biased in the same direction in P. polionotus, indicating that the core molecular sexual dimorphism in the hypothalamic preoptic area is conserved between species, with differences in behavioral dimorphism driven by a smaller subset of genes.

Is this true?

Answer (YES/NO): NO